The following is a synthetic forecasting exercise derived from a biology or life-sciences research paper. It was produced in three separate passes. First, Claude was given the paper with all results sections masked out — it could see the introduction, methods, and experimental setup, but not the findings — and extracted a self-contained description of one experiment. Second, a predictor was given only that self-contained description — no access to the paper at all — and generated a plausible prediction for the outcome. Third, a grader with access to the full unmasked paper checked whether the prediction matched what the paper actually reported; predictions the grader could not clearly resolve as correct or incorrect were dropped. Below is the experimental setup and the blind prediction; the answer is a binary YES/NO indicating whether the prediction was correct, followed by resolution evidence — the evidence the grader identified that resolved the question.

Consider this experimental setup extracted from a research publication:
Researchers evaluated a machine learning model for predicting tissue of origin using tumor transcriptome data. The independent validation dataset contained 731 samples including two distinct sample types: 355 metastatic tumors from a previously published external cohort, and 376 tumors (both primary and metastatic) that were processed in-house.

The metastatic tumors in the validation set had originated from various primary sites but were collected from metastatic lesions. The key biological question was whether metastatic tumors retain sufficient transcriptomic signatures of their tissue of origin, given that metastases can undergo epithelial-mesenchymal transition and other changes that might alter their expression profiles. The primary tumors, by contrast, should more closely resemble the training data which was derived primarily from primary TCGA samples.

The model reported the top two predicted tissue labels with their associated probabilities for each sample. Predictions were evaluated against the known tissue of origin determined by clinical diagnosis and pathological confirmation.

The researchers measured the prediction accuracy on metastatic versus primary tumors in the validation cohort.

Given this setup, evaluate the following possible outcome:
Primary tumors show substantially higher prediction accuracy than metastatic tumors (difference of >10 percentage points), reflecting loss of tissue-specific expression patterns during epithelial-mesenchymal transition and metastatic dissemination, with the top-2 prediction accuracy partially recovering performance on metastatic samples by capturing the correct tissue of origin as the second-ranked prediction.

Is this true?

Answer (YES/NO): NO